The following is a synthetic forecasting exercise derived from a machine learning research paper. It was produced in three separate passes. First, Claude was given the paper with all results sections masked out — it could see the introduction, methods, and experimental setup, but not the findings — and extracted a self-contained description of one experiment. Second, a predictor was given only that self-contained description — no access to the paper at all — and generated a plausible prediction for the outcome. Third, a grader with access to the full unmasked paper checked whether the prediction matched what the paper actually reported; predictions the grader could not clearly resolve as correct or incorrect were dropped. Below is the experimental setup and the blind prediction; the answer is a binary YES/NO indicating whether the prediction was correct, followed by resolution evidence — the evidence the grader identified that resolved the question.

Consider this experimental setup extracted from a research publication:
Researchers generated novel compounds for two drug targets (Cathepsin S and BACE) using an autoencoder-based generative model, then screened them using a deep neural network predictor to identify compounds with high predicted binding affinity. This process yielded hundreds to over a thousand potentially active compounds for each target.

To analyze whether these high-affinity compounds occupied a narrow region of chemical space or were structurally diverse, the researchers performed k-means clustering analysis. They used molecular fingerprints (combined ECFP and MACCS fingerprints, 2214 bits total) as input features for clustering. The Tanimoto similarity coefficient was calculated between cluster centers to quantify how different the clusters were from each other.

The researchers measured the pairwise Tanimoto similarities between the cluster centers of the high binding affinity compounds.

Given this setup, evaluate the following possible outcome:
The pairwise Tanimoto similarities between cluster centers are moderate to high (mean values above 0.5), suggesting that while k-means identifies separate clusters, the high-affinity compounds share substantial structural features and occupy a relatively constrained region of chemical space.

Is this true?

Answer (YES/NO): NO